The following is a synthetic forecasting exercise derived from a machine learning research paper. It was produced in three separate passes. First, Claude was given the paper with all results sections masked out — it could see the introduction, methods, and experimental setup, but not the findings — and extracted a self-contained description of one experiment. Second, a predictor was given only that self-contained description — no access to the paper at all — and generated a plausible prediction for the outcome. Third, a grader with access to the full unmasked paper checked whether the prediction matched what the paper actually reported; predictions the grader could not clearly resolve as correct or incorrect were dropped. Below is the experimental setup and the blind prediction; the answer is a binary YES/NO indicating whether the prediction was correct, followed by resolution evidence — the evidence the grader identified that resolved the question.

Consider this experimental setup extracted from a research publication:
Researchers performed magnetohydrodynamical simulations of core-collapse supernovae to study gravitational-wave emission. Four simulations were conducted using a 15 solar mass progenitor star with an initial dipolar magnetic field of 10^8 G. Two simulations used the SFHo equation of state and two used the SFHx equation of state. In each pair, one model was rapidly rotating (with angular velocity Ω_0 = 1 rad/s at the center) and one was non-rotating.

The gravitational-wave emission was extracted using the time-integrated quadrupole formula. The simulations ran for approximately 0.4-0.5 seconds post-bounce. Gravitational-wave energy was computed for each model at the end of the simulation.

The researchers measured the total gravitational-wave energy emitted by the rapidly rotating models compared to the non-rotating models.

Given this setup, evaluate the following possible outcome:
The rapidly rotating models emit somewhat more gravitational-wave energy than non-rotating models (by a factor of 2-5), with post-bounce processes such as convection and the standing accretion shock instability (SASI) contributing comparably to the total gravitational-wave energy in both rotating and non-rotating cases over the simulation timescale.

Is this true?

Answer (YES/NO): NO